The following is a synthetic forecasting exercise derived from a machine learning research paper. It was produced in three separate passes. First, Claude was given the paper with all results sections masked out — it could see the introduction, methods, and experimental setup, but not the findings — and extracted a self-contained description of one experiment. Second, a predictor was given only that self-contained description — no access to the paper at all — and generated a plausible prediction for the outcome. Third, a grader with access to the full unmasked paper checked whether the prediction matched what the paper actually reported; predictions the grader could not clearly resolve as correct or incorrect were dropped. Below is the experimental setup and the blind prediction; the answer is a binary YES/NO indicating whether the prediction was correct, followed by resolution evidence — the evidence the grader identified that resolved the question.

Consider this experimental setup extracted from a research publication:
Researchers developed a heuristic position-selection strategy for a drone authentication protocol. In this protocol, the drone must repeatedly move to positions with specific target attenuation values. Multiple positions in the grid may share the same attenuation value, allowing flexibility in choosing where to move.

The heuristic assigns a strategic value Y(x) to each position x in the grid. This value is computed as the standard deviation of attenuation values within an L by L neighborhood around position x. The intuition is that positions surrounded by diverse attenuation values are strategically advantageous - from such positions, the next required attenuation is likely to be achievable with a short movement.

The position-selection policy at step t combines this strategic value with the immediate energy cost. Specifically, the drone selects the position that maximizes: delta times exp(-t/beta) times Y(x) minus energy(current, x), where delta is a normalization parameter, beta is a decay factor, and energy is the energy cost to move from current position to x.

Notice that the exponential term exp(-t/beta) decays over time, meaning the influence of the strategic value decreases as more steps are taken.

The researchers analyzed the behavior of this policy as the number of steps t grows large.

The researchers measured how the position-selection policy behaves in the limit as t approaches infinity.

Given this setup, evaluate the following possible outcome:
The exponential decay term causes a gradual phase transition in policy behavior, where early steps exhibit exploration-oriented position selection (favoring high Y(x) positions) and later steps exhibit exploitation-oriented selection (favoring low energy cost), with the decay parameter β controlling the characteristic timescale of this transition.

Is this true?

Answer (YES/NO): NO